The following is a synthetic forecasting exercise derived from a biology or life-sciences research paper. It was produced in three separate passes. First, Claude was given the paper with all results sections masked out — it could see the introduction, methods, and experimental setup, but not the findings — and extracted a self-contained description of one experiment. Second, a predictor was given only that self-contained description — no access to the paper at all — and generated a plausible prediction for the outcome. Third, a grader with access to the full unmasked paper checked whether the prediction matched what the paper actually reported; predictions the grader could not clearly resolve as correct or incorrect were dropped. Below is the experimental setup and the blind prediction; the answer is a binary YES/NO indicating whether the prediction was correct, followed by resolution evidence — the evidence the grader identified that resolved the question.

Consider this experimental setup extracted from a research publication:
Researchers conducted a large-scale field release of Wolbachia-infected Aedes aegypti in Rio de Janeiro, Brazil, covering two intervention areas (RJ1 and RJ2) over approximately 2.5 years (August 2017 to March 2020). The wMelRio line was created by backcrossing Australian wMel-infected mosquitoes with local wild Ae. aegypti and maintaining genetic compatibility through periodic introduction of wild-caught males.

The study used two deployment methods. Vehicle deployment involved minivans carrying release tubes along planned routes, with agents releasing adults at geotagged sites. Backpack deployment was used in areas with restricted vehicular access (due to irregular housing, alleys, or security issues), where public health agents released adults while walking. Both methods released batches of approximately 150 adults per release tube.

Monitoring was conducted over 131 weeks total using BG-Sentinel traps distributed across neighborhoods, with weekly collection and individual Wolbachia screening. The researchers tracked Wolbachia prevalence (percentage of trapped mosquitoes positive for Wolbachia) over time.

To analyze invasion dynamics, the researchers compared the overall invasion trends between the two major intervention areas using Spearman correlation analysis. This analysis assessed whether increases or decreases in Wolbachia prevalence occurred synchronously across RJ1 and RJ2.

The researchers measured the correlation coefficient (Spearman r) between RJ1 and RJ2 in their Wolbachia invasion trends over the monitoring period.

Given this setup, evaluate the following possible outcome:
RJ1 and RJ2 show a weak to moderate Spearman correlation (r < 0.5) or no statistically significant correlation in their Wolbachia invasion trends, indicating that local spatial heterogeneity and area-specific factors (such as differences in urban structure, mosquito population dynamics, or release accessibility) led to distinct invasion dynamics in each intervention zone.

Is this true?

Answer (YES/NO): YES